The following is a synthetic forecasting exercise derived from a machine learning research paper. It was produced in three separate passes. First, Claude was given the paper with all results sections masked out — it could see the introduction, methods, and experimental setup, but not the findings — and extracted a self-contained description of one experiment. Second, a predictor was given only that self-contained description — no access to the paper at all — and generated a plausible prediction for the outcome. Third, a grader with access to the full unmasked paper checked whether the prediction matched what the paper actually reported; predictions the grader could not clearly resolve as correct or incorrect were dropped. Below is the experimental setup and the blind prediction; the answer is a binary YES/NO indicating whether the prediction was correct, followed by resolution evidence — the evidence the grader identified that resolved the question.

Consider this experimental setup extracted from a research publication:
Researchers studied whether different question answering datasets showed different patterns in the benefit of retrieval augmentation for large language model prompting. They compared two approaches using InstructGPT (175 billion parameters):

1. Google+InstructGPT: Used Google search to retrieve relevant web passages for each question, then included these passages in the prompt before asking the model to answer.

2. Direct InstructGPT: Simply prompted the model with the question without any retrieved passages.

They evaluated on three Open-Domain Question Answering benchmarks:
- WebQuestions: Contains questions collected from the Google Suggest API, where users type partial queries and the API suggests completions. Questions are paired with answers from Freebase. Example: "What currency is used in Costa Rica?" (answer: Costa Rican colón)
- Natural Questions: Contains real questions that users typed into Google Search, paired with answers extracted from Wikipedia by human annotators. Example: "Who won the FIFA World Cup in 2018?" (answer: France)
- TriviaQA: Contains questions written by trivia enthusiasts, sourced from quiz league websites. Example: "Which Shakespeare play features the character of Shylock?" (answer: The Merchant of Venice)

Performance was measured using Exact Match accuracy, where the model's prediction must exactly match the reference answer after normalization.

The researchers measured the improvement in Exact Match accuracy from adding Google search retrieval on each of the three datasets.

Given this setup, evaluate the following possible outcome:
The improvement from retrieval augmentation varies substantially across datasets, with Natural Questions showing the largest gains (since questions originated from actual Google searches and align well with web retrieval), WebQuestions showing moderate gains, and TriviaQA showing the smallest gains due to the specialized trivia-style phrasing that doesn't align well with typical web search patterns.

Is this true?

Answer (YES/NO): NO